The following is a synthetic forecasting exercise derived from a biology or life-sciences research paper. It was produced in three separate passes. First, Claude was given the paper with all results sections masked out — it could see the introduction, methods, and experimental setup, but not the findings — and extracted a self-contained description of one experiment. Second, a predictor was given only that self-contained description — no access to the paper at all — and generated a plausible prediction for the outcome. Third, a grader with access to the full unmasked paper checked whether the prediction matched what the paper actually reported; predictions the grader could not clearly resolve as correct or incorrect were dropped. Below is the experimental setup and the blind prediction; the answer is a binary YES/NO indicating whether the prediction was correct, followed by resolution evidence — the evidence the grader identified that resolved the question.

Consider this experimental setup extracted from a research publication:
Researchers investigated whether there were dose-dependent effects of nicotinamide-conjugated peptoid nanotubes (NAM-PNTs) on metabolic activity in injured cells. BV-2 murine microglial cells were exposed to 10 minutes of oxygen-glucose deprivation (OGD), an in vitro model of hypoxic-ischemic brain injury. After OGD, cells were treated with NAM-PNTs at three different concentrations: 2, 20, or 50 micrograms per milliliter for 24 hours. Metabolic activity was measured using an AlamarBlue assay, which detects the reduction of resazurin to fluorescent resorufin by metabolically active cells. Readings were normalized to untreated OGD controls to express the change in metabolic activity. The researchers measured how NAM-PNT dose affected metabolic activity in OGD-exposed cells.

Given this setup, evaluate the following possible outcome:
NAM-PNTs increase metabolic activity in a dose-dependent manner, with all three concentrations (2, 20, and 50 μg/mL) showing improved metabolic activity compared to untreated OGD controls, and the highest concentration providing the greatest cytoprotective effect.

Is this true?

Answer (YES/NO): NO